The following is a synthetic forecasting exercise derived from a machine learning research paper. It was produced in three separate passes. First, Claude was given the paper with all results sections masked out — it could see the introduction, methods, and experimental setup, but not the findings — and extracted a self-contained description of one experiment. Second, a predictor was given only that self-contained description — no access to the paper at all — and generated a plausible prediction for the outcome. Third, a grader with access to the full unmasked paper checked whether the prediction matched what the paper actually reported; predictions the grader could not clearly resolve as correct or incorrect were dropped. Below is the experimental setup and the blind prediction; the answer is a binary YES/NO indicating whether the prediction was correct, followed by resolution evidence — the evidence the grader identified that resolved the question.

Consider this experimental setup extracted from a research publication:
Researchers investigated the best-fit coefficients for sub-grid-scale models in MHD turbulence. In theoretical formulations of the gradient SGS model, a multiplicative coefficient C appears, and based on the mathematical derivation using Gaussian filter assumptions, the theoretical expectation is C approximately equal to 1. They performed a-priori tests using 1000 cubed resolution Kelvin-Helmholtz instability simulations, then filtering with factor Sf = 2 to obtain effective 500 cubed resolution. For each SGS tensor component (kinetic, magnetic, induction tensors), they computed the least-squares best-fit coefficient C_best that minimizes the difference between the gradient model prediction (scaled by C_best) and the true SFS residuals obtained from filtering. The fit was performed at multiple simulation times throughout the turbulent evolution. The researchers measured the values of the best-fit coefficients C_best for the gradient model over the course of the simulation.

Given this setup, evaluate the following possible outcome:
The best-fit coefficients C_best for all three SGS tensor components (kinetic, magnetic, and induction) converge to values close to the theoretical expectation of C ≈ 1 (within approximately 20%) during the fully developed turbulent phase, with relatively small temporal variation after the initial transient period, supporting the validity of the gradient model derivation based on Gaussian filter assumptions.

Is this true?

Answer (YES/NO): YES